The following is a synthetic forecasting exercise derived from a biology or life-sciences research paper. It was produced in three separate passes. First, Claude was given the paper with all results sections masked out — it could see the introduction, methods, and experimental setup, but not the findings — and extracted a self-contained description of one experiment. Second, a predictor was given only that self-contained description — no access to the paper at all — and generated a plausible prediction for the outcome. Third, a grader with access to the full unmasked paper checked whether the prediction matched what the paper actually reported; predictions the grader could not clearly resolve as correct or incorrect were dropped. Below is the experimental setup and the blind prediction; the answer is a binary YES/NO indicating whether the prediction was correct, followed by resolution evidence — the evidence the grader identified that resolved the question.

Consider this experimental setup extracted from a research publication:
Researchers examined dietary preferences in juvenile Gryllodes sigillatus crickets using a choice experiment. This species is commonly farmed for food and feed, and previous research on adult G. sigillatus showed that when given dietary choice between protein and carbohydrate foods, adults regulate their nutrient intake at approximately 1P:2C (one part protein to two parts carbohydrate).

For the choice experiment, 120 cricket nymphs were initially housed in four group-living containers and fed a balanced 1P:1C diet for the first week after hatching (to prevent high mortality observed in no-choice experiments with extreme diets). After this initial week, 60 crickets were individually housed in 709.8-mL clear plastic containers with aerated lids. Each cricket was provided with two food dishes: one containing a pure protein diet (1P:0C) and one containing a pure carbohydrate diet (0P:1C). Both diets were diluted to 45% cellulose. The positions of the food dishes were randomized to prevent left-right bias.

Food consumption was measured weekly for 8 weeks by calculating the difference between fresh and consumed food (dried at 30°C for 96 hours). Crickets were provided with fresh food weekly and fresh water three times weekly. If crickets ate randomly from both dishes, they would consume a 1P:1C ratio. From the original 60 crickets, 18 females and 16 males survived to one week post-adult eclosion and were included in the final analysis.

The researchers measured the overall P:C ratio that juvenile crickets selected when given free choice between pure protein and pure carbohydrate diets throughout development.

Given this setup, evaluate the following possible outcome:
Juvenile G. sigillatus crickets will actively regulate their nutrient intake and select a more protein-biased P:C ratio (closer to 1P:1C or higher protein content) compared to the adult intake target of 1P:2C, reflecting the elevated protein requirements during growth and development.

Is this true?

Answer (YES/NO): YES